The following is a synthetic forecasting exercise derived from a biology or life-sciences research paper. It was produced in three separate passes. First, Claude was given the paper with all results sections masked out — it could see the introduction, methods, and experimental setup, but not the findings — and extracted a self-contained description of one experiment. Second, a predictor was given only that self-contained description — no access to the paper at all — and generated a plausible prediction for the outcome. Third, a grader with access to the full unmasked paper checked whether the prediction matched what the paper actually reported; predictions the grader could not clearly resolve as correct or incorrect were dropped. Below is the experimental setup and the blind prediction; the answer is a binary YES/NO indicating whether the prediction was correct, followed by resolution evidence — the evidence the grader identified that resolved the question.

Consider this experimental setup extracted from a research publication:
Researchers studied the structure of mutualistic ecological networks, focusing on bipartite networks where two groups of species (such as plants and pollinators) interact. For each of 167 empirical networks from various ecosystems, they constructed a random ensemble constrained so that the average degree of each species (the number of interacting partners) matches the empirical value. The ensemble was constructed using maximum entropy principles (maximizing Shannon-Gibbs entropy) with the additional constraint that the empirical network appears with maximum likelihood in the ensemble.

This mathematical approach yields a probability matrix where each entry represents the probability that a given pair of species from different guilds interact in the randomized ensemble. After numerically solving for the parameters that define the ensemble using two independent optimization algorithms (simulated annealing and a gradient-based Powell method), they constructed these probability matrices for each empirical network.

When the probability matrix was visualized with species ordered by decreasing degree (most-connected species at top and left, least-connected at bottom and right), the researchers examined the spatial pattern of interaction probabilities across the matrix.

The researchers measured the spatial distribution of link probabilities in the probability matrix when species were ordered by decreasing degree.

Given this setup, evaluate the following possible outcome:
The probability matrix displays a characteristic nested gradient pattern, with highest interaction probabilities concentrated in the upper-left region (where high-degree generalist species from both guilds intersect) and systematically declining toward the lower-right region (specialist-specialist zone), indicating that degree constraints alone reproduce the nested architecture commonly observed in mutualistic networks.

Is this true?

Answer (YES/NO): YES